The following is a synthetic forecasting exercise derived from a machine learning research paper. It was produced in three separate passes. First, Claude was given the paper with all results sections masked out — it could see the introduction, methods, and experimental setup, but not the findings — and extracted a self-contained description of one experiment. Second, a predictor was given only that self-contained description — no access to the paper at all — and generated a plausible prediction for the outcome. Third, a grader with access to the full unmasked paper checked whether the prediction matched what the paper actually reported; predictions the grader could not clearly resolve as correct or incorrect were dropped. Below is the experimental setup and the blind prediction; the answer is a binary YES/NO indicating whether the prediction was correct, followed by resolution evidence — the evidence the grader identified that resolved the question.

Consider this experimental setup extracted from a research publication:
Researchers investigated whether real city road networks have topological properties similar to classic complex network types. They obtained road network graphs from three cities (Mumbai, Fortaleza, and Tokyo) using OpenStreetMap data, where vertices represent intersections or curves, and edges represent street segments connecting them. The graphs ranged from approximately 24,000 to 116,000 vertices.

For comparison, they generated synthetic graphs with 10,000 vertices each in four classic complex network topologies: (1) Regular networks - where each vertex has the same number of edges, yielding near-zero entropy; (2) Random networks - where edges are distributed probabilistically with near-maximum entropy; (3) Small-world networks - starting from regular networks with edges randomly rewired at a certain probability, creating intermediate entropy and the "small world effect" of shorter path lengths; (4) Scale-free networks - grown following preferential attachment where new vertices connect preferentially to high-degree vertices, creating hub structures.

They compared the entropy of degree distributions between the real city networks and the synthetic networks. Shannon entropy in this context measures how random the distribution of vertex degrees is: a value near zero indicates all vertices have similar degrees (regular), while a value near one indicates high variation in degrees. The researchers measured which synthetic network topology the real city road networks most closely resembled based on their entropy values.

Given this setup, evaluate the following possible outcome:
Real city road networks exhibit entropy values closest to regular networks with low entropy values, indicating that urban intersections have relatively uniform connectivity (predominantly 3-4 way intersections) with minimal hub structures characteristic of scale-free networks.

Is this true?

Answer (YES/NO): NO